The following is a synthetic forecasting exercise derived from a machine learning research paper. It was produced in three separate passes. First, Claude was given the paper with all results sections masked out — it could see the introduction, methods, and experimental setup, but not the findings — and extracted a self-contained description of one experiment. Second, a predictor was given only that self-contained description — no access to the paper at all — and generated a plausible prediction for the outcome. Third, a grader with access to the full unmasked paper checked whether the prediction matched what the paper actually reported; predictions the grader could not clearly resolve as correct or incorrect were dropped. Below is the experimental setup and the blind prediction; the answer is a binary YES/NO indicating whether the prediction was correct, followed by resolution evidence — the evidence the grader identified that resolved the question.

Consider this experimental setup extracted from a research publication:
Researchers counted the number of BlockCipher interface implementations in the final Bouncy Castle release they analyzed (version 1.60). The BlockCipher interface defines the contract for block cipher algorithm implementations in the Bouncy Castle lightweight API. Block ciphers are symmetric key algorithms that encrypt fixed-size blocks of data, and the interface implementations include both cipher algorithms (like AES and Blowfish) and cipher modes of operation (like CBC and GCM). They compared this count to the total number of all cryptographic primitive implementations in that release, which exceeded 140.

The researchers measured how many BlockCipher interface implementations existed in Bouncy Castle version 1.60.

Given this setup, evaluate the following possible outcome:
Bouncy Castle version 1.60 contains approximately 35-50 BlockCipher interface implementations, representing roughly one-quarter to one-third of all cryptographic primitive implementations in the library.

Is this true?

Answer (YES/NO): YES